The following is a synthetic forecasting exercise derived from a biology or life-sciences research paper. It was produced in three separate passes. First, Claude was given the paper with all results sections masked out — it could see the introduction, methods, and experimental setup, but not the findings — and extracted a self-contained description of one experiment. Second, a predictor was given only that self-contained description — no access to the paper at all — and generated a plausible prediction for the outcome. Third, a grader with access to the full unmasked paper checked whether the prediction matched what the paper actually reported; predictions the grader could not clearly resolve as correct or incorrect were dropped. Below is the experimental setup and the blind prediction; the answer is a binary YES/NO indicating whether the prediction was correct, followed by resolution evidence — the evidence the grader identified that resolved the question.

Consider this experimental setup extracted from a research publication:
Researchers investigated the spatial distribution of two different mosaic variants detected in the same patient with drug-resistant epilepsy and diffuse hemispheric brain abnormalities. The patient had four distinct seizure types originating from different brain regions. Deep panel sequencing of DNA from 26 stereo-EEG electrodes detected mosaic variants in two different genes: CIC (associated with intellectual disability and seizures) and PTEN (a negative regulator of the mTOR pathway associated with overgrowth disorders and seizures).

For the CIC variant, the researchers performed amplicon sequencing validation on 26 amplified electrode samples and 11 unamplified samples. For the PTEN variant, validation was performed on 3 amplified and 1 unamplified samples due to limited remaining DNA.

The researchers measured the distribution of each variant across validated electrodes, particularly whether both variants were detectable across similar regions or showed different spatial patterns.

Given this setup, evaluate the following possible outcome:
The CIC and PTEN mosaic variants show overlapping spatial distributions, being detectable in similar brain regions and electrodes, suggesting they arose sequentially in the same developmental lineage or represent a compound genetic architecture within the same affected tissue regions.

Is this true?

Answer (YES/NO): YES